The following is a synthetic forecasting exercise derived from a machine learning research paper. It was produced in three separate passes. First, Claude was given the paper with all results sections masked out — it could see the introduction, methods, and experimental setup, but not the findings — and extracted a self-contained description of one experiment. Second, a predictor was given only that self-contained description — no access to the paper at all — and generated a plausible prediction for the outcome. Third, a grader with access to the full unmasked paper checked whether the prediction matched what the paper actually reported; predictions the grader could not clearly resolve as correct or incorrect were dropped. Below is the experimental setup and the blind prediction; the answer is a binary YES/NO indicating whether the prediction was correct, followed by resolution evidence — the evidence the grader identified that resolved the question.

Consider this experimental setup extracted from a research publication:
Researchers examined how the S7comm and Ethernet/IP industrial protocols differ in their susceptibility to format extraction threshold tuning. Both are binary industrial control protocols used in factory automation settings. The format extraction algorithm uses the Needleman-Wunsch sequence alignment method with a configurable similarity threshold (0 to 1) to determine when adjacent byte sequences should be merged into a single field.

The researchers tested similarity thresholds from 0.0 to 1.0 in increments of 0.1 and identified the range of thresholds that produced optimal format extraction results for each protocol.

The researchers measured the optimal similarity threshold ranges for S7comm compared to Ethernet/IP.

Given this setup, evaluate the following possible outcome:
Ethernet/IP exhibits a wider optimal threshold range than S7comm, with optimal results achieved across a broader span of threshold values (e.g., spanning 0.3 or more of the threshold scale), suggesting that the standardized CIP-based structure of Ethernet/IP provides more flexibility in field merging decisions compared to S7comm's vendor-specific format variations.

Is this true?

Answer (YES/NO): NO